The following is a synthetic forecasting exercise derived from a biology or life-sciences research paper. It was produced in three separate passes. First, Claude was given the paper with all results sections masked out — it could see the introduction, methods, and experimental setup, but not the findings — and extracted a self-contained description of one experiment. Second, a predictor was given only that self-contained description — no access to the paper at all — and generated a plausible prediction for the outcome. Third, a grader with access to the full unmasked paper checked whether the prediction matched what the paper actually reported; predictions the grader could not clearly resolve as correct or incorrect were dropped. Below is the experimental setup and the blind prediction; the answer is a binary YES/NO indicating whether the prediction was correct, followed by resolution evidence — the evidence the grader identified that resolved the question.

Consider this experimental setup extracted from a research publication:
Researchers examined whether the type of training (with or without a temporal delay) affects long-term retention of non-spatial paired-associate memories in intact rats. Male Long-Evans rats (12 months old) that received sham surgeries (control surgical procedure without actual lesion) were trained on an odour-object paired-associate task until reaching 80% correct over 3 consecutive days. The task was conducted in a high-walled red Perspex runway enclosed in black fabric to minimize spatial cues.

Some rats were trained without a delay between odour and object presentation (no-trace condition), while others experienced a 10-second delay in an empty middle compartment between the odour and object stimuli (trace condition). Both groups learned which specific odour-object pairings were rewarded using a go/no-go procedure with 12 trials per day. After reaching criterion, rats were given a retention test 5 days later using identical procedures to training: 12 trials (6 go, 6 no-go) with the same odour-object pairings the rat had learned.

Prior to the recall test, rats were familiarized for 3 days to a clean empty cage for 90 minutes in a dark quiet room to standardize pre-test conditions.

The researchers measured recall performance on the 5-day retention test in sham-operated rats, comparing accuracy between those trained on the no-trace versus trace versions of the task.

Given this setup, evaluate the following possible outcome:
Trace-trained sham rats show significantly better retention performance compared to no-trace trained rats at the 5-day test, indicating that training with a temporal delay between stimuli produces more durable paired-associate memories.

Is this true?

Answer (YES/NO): YES